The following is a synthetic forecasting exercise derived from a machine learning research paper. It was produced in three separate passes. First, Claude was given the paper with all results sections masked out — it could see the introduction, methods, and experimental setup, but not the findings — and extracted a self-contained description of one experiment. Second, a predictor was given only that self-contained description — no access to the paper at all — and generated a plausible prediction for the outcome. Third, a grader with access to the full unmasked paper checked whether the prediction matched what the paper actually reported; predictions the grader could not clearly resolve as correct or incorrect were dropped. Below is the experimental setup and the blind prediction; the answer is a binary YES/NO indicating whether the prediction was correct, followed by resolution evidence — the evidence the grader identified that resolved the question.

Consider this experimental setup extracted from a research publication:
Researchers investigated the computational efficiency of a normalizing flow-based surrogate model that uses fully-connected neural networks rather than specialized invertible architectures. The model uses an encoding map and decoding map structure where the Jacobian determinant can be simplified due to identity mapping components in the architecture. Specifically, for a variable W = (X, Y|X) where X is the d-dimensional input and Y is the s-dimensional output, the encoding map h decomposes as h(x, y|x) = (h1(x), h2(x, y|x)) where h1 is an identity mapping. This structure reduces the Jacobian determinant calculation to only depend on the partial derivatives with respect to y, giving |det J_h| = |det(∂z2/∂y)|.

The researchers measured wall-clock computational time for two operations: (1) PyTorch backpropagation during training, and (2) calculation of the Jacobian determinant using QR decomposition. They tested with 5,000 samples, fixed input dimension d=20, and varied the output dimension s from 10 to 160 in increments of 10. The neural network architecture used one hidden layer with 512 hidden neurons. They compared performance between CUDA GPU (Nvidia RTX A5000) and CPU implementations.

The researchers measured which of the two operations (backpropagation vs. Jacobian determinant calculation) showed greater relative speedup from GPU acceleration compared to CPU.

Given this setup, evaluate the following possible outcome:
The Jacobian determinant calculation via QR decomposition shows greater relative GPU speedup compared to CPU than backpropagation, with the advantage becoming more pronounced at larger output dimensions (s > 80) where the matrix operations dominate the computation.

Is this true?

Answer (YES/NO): NO